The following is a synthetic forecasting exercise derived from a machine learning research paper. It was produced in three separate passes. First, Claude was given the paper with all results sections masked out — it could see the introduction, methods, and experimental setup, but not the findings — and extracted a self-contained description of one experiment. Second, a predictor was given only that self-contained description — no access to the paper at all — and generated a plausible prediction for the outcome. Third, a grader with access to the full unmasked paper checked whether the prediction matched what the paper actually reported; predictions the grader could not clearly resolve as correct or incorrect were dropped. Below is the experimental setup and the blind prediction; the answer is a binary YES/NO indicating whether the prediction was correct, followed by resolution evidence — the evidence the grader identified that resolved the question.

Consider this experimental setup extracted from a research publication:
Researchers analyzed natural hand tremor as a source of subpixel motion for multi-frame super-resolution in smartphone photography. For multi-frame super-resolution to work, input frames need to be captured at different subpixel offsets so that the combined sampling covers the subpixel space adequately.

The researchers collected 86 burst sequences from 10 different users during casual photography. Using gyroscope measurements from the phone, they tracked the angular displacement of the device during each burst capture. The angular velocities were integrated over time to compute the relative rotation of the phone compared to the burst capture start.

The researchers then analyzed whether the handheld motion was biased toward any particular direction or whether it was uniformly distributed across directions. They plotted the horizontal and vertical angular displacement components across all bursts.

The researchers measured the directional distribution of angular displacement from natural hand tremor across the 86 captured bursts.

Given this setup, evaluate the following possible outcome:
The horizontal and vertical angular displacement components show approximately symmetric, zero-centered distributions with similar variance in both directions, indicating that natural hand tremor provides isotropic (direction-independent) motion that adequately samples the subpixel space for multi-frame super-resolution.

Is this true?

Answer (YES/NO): YES